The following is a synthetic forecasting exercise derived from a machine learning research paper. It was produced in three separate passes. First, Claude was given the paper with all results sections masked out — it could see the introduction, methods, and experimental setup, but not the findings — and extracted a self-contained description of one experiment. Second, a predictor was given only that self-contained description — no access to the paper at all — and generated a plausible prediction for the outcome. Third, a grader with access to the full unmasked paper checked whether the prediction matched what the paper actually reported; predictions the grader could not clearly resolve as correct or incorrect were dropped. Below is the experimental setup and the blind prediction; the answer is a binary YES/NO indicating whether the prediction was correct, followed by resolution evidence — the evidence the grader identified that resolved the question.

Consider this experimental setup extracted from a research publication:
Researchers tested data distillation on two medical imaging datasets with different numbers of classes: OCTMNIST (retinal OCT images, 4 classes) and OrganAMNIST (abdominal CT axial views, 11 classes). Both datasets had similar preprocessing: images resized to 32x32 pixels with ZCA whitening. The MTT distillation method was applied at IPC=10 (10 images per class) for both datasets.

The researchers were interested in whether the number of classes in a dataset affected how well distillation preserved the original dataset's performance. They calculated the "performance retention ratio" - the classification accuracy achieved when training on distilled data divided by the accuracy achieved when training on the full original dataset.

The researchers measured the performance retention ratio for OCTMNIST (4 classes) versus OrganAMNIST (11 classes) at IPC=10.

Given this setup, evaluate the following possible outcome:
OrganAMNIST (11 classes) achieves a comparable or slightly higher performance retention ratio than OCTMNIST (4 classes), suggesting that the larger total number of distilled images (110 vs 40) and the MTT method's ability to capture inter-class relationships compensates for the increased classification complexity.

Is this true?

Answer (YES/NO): NO